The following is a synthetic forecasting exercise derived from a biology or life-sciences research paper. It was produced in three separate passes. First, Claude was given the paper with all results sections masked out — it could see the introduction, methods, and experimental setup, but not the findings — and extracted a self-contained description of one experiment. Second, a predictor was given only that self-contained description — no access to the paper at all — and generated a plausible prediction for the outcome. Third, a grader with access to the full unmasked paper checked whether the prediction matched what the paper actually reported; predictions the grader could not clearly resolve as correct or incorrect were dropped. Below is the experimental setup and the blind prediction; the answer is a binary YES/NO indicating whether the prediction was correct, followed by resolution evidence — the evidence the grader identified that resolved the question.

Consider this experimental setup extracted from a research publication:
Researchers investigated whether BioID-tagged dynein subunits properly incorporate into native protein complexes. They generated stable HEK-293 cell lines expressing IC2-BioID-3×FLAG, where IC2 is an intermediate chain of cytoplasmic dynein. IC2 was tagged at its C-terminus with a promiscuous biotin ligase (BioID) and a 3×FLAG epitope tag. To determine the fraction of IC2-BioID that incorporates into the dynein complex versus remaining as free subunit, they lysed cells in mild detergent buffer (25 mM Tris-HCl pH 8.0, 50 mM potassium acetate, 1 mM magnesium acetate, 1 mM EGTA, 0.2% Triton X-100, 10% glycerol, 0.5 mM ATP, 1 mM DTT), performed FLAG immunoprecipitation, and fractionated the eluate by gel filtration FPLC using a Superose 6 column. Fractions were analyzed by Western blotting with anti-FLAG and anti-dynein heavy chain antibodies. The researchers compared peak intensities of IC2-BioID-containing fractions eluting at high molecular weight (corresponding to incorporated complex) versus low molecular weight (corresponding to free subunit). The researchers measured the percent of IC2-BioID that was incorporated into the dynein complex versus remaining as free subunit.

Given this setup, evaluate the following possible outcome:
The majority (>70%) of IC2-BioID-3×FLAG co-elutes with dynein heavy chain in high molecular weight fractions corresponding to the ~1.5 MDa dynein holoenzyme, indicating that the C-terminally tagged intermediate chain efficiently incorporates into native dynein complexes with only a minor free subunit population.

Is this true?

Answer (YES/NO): NO